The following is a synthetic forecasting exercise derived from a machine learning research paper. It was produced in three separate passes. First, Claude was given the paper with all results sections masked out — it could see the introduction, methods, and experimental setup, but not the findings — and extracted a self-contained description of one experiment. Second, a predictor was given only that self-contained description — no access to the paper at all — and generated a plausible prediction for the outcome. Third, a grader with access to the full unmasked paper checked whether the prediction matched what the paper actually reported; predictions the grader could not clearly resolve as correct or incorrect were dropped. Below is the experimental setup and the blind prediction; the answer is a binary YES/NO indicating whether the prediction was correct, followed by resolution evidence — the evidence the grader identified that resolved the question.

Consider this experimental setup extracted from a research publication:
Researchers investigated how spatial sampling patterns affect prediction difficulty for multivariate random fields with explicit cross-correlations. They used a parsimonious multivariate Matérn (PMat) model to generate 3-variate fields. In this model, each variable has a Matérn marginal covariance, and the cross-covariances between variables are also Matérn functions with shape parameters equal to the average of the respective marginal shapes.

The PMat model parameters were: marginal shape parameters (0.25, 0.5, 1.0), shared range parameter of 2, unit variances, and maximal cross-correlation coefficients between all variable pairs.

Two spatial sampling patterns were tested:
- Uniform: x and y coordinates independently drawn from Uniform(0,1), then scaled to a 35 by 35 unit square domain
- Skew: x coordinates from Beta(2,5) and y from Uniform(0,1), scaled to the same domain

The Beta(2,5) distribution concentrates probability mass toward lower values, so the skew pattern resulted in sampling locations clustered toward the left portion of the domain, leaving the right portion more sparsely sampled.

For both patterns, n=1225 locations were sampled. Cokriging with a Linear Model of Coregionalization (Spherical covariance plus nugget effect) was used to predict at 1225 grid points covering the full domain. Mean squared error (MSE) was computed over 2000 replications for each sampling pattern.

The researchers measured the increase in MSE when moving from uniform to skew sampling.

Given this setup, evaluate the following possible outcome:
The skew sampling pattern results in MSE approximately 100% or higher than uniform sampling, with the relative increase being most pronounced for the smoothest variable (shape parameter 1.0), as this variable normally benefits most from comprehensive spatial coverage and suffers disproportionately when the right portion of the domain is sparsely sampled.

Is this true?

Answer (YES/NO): NO